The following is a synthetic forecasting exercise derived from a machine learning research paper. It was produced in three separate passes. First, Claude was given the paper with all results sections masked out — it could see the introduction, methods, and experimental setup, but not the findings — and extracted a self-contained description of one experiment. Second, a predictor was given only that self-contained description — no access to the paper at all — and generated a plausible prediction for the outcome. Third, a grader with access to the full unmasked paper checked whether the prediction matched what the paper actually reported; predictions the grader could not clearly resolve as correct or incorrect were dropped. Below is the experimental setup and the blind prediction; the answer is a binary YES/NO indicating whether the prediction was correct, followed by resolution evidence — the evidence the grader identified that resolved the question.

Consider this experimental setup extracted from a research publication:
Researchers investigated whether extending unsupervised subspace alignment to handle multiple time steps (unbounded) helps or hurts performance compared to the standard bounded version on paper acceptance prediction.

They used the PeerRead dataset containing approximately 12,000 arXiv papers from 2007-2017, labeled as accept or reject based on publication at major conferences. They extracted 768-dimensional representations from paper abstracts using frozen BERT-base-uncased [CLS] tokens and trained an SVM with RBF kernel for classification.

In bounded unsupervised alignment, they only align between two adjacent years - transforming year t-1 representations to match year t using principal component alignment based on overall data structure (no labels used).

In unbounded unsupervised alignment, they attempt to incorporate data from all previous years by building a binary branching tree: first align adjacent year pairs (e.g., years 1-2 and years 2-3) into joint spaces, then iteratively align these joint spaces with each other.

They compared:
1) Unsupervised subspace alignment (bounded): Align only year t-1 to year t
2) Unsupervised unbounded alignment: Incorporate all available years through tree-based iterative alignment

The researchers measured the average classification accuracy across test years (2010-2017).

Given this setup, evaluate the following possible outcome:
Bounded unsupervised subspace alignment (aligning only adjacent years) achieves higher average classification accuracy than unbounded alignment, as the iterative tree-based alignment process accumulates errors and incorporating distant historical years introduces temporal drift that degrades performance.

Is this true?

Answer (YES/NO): YES